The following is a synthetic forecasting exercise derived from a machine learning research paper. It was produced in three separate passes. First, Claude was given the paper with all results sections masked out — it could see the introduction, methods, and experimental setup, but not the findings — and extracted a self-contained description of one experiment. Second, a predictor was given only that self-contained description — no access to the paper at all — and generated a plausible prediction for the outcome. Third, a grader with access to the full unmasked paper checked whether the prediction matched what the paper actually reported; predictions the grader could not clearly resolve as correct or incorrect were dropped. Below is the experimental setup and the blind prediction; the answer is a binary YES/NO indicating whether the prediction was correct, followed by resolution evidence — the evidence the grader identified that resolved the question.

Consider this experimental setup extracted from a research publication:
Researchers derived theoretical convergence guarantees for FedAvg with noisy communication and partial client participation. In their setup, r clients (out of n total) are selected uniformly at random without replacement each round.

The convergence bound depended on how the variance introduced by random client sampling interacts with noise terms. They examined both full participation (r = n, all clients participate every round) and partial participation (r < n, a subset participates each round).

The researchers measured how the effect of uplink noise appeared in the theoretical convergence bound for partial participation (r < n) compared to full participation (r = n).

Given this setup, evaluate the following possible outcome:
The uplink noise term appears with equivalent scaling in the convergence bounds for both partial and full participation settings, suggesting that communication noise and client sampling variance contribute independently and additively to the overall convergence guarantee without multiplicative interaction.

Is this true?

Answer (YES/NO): NO